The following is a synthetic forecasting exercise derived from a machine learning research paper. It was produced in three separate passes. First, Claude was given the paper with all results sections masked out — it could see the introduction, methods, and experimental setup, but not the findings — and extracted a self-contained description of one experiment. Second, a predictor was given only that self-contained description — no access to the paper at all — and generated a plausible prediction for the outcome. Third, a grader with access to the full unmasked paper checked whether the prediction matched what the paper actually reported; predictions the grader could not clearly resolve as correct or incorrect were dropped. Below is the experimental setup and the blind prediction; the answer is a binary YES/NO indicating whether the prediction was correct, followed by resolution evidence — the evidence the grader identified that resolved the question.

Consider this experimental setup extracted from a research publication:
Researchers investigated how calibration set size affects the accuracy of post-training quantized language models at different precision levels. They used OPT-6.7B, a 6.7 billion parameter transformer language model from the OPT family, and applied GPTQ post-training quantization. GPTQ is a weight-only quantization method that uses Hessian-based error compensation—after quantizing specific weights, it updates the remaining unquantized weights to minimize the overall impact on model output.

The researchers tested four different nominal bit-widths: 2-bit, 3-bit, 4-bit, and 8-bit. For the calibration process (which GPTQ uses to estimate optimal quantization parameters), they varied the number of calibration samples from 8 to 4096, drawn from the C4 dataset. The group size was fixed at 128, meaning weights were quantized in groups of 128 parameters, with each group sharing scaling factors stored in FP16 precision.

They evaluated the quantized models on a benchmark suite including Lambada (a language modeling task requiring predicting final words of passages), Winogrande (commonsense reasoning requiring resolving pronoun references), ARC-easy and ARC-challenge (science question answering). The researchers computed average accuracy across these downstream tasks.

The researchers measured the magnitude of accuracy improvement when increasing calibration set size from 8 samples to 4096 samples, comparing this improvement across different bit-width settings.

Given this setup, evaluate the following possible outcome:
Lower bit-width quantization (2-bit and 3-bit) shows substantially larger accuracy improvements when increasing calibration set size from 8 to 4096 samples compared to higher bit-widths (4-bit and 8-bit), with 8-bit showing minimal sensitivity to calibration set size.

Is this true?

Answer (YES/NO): YES